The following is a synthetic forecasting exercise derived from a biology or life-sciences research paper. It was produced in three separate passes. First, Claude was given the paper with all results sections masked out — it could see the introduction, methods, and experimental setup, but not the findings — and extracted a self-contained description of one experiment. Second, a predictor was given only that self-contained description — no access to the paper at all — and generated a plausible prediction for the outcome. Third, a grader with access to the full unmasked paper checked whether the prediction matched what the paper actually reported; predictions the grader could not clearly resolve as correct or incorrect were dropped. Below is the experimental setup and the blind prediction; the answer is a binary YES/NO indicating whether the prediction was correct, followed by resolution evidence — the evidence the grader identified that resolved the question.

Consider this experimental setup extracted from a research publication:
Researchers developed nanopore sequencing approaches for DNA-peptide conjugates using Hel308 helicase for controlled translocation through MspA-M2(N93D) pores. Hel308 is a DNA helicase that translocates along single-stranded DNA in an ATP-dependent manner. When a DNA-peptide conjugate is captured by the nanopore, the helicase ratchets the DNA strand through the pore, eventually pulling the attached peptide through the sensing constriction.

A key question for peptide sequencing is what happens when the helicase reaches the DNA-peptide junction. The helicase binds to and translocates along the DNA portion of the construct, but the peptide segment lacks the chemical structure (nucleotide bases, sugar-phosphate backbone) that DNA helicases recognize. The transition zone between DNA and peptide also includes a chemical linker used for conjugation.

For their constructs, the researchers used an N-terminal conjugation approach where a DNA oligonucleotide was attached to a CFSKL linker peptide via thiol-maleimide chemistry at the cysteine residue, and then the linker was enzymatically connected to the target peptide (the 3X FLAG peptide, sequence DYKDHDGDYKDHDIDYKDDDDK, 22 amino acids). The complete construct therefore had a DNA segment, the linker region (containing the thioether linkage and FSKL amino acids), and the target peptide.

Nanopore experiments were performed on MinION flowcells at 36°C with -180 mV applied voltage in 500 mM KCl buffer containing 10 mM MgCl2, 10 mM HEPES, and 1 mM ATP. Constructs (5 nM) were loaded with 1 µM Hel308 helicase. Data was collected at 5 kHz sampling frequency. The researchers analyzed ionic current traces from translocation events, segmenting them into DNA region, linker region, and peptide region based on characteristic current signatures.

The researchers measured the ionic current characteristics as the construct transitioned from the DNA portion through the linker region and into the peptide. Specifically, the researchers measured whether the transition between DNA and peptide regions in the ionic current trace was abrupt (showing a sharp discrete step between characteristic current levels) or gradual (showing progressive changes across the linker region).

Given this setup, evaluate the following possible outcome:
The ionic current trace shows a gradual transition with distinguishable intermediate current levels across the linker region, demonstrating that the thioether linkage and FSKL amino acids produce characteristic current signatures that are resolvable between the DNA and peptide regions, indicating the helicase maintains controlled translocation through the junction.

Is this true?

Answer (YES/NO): YES